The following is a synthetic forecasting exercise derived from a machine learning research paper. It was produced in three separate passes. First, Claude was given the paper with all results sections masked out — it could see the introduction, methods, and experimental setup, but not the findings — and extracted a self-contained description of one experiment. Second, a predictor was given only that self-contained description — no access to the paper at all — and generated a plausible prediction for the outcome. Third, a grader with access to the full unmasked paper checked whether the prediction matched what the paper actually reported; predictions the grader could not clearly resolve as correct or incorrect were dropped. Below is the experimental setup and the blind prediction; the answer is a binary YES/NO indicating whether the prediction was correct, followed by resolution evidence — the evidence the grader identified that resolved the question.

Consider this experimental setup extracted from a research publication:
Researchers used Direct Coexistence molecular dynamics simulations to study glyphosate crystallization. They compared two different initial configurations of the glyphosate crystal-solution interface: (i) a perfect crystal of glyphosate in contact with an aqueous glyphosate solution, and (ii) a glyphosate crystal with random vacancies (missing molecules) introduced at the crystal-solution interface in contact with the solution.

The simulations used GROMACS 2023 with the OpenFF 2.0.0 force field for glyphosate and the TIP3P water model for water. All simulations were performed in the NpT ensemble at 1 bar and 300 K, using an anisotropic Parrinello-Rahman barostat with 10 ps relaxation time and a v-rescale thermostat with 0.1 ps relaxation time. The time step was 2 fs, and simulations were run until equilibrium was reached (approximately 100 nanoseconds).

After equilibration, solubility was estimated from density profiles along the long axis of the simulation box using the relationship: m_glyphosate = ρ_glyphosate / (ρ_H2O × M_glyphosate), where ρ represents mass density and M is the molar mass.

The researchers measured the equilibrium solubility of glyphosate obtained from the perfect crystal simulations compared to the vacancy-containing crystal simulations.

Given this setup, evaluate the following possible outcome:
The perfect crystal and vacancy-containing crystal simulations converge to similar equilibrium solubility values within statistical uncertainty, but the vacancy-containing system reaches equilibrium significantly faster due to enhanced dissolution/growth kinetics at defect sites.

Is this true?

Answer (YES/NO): NO